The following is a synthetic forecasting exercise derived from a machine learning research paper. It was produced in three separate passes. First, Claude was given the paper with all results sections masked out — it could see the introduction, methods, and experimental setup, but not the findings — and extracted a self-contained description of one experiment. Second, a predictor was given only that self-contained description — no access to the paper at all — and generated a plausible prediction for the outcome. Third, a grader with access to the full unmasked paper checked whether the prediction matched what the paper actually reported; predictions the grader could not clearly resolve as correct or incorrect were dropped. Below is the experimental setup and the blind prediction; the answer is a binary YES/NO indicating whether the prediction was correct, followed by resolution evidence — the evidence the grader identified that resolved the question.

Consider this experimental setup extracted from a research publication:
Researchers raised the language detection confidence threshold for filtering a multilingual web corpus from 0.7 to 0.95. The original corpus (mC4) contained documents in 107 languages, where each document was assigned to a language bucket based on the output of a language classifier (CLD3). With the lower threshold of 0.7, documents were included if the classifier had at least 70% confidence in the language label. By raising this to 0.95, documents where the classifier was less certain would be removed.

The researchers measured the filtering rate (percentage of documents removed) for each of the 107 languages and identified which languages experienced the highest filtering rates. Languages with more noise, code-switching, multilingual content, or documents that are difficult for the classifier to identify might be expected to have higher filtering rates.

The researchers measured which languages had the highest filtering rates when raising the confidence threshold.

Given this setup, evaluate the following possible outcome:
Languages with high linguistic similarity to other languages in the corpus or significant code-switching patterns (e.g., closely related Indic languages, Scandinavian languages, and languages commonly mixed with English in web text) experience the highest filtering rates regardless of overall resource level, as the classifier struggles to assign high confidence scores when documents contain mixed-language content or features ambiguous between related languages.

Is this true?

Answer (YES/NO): NO